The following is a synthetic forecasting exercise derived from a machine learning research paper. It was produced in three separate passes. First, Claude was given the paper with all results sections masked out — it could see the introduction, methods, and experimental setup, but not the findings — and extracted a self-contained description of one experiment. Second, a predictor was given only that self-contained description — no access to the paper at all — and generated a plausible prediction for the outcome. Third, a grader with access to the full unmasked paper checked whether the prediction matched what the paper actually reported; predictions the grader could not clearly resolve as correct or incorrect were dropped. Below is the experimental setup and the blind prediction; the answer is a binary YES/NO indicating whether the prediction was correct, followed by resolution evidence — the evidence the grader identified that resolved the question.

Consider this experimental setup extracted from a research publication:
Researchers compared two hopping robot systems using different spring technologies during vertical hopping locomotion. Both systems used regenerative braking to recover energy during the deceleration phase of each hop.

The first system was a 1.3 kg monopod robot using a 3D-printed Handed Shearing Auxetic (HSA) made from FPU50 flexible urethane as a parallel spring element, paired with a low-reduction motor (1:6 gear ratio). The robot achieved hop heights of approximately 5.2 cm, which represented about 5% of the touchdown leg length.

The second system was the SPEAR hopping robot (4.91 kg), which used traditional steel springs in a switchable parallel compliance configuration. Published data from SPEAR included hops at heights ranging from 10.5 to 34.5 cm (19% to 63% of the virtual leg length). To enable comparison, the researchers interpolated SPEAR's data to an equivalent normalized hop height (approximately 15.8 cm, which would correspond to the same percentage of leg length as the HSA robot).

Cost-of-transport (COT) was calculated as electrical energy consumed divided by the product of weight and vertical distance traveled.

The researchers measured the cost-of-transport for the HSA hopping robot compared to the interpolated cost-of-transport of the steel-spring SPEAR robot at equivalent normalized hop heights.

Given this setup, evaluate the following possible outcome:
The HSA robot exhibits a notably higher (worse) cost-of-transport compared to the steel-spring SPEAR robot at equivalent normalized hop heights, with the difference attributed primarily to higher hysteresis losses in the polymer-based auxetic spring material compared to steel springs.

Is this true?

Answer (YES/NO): NO